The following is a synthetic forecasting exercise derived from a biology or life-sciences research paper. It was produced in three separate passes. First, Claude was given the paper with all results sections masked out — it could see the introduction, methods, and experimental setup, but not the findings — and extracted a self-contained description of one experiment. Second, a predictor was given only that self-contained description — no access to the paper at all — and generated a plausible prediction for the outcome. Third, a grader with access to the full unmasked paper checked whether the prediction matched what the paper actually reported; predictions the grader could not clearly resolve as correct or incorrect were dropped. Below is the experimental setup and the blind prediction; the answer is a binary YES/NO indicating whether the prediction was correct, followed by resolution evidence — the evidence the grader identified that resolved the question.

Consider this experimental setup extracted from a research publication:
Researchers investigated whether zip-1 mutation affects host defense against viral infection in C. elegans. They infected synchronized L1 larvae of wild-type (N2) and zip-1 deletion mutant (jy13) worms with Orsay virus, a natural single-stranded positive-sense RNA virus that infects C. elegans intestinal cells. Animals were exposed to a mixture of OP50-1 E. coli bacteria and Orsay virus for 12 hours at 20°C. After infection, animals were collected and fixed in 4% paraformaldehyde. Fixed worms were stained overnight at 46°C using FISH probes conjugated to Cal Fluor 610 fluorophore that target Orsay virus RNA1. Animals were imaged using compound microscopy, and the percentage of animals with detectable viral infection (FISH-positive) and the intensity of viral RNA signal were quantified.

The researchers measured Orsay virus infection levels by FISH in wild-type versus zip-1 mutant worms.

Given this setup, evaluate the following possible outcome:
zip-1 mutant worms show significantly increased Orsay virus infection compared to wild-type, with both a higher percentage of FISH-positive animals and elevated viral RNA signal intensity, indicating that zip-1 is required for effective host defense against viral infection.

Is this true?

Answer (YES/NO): NO